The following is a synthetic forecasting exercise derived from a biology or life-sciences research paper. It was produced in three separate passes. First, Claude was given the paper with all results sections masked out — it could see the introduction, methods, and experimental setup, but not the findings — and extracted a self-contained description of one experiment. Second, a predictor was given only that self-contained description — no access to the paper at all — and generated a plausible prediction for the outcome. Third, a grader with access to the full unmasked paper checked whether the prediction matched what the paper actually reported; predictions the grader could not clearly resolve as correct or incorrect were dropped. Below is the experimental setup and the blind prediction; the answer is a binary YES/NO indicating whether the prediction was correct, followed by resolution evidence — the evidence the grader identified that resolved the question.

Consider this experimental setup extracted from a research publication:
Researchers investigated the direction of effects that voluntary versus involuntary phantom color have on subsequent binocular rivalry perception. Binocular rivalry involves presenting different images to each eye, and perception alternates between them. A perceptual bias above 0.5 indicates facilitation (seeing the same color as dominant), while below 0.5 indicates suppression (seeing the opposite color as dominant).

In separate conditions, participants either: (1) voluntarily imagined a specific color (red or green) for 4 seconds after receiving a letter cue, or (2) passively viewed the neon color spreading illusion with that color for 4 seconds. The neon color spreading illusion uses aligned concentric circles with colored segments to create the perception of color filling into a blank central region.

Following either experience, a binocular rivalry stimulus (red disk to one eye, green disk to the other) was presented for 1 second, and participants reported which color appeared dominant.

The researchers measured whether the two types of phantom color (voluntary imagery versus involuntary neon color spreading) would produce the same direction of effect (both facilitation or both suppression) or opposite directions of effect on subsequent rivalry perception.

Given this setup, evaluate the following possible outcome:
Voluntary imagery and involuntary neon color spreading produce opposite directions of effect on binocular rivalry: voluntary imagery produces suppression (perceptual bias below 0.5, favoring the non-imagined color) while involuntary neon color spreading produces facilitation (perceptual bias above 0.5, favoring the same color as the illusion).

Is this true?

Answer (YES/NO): NO